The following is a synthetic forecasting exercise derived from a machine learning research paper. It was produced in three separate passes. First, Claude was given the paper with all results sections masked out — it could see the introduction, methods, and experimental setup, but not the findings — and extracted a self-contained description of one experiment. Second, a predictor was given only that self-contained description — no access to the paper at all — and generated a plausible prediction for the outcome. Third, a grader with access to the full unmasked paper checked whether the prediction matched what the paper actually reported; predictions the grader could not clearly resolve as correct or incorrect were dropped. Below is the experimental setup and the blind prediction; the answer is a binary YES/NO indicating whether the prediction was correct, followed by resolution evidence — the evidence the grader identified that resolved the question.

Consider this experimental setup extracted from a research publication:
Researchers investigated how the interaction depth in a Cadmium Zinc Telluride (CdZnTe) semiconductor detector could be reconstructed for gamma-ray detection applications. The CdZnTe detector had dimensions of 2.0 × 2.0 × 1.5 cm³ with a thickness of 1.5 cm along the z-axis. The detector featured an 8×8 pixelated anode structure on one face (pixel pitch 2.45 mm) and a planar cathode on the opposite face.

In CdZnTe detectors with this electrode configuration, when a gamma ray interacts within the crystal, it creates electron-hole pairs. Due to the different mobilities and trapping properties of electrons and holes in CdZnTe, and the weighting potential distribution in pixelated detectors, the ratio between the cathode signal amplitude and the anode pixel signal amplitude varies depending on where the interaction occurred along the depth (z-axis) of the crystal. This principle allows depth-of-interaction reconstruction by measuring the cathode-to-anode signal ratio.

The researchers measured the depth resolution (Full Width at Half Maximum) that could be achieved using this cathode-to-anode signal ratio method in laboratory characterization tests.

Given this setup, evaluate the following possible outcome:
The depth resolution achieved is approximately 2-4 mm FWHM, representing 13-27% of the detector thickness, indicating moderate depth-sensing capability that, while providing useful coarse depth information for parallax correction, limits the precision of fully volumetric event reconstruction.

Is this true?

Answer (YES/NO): NO